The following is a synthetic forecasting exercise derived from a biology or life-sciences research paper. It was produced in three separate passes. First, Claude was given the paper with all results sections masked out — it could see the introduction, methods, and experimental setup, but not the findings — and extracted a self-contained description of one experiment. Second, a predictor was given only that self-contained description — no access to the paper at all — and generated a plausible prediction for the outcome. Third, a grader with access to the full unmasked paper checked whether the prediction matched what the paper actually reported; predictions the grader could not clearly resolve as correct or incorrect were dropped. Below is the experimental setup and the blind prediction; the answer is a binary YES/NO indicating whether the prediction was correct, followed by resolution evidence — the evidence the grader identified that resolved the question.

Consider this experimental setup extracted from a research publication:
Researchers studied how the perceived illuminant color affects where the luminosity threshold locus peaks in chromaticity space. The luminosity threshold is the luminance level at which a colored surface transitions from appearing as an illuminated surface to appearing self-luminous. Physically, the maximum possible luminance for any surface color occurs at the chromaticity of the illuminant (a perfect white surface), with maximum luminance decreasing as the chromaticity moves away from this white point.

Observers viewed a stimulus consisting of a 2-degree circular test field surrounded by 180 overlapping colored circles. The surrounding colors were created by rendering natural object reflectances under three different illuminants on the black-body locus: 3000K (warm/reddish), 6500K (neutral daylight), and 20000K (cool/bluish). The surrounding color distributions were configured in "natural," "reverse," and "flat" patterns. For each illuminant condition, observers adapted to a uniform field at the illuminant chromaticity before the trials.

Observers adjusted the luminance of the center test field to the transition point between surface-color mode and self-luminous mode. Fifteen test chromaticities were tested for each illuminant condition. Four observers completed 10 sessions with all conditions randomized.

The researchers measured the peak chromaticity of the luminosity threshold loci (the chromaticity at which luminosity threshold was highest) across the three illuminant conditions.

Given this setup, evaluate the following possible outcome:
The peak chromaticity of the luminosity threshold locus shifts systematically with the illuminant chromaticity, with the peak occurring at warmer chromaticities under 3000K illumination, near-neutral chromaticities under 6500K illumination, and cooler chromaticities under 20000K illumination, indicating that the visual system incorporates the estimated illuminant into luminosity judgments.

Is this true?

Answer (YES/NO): YES